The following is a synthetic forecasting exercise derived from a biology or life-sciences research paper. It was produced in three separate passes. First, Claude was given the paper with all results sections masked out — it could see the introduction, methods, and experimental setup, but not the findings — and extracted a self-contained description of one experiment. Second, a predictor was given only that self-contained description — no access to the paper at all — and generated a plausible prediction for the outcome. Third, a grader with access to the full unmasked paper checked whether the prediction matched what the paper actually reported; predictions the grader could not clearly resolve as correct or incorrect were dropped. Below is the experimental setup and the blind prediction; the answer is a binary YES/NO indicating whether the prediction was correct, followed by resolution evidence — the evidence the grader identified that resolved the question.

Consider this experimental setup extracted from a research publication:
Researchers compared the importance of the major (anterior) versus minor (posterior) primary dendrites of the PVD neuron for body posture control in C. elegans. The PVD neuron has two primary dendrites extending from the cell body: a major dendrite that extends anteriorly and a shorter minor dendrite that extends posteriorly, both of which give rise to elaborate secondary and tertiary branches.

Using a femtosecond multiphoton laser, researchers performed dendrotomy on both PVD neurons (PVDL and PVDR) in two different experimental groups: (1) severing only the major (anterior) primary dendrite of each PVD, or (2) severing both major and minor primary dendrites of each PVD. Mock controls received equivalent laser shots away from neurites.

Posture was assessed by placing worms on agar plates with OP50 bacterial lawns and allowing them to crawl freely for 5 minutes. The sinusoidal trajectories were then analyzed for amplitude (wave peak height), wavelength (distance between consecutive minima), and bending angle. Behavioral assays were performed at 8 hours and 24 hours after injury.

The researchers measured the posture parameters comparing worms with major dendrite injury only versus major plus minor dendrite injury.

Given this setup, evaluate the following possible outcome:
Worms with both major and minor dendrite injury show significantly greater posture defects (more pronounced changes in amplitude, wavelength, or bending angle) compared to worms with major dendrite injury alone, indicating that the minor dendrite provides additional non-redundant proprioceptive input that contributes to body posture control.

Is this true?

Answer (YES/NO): YES